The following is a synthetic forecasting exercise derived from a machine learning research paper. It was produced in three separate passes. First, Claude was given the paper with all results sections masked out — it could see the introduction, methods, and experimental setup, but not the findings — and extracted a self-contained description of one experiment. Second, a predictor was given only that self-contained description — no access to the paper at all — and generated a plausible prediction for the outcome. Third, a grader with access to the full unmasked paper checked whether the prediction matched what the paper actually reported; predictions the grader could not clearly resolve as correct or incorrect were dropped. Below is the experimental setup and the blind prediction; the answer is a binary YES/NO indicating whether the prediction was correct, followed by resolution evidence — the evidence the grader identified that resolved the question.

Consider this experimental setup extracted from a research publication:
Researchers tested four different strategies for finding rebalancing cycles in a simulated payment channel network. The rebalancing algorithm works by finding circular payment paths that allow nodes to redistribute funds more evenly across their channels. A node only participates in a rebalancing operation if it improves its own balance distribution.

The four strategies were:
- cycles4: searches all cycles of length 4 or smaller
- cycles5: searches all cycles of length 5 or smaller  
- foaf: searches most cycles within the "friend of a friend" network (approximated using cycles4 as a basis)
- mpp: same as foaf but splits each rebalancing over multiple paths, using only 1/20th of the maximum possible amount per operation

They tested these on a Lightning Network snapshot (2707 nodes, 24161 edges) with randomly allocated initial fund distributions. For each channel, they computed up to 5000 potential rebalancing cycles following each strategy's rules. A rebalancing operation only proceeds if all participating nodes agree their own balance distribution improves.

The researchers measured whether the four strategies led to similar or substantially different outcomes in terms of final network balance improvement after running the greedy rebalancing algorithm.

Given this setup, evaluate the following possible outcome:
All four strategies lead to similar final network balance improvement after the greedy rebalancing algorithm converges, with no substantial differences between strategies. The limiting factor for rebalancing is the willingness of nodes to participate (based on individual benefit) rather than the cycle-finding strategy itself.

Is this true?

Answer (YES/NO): YES